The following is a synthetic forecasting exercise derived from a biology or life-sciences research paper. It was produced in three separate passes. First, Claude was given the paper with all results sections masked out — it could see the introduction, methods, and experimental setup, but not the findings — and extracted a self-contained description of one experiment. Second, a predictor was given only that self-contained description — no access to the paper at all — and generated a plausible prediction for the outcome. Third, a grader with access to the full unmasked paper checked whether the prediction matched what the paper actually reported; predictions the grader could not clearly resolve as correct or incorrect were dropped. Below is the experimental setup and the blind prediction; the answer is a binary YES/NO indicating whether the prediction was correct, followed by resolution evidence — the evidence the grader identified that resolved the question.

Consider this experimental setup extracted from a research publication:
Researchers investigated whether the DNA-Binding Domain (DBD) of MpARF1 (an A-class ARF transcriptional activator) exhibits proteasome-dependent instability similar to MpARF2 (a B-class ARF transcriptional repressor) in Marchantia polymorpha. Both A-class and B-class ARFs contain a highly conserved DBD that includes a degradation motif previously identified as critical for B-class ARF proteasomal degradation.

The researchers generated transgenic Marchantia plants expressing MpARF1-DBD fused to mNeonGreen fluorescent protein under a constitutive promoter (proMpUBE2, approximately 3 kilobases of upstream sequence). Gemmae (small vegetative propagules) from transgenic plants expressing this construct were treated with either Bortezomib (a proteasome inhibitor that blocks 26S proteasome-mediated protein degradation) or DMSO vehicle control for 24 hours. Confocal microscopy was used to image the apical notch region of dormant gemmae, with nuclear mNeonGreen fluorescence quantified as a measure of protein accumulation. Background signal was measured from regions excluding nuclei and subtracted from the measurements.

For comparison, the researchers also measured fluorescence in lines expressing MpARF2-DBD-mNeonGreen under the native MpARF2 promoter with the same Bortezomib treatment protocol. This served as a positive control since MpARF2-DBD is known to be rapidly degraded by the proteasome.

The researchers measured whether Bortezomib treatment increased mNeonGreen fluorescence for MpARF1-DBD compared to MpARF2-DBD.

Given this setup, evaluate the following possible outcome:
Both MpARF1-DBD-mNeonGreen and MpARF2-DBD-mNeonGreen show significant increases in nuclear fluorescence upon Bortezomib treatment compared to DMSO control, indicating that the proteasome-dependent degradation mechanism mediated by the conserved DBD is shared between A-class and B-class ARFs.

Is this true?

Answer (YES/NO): YES